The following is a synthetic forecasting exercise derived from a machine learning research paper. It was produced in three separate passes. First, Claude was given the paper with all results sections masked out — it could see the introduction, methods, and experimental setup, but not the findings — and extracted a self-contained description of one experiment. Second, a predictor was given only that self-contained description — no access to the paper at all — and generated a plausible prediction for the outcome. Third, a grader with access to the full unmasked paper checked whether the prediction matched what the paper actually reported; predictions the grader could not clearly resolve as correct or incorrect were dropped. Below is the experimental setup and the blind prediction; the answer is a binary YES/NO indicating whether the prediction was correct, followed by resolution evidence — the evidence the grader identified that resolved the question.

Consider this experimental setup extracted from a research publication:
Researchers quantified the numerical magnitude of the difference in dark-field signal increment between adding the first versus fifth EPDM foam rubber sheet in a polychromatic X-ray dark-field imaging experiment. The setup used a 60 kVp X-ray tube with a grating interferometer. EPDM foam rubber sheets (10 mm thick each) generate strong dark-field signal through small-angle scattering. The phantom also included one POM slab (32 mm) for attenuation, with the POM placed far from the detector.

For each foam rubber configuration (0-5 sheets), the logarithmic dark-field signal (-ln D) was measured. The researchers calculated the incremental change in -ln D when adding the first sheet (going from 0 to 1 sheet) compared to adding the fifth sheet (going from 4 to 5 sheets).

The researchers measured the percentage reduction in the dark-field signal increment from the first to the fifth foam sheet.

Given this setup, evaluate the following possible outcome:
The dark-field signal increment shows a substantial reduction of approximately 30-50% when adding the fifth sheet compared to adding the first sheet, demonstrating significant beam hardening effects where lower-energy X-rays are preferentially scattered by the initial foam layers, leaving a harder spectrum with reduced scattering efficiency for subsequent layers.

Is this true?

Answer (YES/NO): YES